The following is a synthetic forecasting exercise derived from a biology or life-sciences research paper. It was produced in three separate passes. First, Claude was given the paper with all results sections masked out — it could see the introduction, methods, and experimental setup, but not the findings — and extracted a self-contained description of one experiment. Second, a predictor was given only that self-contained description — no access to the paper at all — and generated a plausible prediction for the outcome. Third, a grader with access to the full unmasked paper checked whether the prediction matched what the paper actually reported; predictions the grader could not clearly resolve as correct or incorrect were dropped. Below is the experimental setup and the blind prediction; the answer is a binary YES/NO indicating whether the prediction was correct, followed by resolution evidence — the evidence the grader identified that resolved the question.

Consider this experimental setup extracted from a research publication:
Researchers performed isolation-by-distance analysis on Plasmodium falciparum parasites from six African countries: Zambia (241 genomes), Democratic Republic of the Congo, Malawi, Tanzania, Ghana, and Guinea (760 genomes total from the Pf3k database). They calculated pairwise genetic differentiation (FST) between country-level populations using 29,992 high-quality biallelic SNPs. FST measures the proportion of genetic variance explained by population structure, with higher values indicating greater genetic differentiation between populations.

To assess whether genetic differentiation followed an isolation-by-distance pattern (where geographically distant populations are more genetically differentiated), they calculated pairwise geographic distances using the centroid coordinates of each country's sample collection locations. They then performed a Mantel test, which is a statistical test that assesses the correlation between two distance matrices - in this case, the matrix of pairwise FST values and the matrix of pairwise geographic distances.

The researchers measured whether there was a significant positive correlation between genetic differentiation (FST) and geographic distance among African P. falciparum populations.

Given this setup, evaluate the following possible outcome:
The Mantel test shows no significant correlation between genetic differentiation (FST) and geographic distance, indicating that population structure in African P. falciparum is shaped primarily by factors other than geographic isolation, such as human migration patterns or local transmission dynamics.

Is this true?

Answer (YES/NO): YES